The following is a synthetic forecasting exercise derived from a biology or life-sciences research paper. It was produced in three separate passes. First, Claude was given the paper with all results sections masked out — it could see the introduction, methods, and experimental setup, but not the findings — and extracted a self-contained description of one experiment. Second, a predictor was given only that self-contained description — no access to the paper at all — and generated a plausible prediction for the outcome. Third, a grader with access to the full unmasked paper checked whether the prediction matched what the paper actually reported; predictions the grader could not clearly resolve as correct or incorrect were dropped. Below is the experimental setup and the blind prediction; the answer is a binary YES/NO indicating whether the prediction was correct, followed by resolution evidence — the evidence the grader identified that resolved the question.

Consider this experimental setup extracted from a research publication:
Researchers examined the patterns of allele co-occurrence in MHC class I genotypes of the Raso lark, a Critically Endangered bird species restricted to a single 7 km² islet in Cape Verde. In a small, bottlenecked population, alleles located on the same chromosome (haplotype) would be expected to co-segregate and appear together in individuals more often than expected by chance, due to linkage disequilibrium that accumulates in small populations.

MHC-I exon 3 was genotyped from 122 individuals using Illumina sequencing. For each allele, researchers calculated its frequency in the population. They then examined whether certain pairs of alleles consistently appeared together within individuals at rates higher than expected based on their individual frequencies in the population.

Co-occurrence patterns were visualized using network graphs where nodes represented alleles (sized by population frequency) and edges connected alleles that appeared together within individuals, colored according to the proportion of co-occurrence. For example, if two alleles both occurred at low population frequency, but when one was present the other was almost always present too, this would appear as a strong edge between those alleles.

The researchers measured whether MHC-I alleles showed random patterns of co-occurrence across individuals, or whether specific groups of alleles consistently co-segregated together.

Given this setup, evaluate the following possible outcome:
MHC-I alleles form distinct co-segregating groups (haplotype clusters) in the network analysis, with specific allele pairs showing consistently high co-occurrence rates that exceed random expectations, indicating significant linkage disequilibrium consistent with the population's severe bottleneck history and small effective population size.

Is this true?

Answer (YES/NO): YES